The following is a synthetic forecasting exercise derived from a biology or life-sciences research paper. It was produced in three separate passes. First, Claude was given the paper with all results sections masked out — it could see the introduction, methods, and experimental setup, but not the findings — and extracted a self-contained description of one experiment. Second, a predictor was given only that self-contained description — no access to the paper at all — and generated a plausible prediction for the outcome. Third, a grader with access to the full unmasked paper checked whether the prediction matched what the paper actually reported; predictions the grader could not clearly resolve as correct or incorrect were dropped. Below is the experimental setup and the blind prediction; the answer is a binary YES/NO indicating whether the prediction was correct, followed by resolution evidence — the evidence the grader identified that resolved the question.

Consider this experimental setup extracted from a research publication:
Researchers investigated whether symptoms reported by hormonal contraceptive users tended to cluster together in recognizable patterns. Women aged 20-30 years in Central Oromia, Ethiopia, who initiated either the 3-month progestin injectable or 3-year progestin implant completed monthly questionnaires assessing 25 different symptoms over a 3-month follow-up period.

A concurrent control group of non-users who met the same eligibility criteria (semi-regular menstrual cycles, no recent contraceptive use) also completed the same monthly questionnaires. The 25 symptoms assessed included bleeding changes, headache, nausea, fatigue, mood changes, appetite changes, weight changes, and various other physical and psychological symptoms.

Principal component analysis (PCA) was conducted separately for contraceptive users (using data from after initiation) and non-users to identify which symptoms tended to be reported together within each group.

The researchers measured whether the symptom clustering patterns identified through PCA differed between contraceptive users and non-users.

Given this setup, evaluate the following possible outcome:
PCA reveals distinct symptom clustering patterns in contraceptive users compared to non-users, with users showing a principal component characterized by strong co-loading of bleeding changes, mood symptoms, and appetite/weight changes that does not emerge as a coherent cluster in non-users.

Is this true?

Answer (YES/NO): NO